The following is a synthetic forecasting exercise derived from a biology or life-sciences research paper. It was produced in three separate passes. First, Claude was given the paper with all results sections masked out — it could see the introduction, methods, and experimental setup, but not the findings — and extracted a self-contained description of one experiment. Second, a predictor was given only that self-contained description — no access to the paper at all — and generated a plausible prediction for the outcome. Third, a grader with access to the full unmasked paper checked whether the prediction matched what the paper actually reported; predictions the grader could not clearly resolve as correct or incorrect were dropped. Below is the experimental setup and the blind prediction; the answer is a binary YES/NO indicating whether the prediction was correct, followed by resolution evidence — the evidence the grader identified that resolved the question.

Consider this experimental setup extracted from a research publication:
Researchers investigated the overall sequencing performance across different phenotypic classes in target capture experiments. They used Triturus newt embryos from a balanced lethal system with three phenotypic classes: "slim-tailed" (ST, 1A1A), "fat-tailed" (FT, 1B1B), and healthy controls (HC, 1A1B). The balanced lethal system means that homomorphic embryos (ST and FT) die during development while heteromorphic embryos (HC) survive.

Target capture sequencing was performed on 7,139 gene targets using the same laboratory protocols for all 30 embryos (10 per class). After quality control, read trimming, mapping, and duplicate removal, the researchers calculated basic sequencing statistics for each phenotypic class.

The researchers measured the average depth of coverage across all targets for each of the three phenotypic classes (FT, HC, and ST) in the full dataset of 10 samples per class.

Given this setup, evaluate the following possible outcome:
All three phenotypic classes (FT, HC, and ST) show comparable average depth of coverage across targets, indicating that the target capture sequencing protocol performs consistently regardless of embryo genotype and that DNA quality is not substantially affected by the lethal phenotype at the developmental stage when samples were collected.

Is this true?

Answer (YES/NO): NO